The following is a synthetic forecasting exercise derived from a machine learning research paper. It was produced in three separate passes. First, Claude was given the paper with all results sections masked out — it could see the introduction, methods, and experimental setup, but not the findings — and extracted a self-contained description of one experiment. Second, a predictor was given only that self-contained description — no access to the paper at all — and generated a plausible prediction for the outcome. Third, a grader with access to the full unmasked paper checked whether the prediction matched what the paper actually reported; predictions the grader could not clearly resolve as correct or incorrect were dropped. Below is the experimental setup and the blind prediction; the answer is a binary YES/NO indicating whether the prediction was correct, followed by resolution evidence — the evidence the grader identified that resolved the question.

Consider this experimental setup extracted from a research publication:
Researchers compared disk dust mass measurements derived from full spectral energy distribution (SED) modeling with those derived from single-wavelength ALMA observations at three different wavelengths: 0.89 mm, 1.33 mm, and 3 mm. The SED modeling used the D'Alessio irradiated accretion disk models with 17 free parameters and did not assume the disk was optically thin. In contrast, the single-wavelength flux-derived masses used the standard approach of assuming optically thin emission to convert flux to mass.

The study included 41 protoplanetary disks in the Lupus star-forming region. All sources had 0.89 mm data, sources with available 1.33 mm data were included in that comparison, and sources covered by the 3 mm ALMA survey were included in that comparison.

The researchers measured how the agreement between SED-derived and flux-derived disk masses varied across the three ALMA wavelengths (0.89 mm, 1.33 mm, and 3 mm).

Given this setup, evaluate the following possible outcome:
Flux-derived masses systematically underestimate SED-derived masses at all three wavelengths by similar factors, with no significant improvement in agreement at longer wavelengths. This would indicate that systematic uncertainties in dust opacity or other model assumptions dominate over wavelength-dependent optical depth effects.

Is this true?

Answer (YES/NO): NO